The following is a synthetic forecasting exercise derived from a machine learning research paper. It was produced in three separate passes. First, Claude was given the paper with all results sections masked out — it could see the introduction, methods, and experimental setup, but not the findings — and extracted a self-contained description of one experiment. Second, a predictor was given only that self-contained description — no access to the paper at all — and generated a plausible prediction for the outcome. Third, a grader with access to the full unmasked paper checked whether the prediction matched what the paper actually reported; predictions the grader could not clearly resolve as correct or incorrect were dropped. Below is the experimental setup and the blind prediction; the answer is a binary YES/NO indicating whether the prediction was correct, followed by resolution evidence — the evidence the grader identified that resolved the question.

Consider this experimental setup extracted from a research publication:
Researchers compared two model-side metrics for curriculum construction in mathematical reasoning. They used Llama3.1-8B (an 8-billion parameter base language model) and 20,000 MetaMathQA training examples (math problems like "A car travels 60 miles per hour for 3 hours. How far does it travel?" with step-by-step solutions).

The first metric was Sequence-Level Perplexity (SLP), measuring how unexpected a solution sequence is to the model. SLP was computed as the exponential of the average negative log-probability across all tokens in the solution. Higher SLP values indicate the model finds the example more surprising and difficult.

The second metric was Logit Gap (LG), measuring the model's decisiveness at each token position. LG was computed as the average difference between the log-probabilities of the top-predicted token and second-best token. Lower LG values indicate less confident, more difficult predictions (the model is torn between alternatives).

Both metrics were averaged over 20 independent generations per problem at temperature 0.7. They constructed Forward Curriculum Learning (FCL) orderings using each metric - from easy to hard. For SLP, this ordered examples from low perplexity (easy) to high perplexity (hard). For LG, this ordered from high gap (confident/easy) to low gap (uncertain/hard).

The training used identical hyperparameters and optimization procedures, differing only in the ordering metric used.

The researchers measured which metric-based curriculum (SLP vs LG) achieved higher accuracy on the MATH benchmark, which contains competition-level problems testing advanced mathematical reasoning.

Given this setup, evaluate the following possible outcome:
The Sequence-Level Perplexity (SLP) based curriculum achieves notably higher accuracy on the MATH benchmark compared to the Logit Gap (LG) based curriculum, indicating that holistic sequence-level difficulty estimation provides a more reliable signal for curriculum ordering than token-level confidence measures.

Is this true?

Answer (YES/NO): NO